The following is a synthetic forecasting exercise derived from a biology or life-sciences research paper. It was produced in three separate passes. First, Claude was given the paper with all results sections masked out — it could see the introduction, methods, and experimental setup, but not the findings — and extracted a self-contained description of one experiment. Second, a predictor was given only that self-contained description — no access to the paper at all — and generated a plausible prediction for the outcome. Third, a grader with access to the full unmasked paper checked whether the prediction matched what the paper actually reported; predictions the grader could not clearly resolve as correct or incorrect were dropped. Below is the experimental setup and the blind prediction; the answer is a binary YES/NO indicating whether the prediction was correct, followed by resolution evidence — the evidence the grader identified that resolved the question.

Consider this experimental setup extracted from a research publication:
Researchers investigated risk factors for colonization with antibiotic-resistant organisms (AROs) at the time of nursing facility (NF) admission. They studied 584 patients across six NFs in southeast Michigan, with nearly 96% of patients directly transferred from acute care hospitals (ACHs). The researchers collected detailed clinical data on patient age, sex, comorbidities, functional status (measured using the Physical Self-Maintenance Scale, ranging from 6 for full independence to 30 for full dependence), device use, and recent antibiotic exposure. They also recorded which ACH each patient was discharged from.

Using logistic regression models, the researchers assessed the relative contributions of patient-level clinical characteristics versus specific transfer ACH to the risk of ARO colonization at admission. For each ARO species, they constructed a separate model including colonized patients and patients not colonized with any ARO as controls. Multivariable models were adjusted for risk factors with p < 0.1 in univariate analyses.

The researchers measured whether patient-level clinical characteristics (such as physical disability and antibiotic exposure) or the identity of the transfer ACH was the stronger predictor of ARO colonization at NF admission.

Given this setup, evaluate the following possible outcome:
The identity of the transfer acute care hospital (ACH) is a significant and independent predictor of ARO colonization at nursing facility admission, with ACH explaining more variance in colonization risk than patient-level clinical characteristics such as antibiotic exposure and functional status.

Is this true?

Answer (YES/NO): NO